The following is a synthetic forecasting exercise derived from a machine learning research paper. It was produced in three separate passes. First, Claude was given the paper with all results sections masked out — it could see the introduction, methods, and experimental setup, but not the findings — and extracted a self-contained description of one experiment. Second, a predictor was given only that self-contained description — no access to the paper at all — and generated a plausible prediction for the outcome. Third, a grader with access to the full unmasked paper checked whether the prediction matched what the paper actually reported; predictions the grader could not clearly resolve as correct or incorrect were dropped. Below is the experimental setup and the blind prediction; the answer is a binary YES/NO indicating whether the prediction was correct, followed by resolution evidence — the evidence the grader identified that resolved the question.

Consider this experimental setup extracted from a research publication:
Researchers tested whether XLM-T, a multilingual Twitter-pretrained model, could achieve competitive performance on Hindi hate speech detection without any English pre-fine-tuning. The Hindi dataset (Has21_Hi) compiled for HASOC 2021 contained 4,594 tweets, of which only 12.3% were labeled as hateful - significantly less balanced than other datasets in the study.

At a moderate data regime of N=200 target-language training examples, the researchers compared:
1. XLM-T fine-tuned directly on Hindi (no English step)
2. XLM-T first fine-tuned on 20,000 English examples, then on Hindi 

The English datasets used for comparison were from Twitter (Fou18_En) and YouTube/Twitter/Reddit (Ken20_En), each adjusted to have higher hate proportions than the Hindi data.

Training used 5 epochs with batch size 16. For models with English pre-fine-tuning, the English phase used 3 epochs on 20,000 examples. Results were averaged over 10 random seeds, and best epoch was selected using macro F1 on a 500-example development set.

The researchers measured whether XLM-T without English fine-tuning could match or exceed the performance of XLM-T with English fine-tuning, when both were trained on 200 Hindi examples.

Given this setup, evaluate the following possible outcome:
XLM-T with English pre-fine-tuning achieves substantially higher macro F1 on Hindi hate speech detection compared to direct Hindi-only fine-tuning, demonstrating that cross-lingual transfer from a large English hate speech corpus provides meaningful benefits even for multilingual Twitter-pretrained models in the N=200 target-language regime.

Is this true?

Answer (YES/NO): YES